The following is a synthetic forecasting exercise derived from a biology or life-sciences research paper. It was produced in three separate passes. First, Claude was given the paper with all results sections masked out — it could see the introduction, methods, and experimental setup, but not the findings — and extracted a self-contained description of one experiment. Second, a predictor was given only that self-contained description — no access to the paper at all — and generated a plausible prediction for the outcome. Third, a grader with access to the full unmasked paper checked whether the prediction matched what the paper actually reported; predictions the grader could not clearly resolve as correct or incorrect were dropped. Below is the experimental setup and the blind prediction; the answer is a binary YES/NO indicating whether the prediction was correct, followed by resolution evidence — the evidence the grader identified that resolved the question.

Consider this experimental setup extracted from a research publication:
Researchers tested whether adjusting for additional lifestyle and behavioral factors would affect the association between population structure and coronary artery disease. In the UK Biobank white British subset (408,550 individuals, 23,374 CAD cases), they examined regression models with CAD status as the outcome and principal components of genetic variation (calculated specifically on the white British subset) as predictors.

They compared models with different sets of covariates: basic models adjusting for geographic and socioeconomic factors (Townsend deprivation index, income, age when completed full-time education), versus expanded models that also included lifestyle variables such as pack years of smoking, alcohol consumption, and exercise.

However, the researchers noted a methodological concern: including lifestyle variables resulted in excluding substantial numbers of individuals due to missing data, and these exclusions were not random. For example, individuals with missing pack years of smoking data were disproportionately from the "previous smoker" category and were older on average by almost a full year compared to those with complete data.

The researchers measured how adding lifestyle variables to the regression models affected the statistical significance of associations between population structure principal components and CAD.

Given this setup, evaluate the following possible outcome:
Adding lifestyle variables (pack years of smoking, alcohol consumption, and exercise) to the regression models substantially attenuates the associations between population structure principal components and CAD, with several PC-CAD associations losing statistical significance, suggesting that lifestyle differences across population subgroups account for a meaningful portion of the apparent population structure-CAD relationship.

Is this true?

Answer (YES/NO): NO